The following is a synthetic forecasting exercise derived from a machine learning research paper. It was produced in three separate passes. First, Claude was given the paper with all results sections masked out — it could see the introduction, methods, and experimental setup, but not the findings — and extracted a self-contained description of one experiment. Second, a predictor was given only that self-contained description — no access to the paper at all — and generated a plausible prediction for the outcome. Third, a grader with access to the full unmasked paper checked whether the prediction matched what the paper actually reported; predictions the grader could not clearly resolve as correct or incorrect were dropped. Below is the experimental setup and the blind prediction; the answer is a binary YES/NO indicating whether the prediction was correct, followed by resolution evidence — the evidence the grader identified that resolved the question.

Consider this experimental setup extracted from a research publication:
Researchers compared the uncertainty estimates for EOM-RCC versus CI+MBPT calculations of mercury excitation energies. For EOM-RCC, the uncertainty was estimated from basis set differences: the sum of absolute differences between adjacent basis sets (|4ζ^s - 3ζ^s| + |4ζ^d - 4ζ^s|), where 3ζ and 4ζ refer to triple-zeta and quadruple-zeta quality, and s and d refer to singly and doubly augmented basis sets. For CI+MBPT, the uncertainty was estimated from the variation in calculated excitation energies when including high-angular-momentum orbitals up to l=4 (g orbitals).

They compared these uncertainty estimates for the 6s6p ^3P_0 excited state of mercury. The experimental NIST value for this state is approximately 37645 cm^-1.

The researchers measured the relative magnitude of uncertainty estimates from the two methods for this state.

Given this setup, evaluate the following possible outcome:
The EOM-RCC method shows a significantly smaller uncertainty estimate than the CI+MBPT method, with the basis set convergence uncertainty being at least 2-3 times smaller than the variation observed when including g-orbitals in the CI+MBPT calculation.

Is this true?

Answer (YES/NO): YES